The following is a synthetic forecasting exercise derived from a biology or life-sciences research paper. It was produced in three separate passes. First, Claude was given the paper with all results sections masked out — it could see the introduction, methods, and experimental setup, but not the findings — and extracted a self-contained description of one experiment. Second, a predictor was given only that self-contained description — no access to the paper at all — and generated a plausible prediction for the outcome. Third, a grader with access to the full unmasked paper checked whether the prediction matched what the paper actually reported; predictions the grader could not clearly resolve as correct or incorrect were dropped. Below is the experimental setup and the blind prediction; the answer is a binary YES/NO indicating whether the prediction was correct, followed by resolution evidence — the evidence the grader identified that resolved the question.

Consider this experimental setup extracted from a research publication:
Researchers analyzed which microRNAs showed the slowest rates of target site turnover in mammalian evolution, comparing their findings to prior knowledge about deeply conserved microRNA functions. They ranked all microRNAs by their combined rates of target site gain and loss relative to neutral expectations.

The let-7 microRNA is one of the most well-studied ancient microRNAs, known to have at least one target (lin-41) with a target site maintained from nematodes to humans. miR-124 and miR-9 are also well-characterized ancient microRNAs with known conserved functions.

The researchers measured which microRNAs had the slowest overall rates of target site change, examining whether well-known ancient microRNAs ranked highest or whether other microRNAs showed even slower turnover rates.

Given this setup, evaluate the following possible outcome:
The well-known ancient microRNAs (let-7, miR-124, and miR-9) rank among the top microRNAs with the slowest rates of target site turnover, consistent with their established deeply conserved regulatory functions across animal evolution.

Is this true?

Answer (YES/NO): YES